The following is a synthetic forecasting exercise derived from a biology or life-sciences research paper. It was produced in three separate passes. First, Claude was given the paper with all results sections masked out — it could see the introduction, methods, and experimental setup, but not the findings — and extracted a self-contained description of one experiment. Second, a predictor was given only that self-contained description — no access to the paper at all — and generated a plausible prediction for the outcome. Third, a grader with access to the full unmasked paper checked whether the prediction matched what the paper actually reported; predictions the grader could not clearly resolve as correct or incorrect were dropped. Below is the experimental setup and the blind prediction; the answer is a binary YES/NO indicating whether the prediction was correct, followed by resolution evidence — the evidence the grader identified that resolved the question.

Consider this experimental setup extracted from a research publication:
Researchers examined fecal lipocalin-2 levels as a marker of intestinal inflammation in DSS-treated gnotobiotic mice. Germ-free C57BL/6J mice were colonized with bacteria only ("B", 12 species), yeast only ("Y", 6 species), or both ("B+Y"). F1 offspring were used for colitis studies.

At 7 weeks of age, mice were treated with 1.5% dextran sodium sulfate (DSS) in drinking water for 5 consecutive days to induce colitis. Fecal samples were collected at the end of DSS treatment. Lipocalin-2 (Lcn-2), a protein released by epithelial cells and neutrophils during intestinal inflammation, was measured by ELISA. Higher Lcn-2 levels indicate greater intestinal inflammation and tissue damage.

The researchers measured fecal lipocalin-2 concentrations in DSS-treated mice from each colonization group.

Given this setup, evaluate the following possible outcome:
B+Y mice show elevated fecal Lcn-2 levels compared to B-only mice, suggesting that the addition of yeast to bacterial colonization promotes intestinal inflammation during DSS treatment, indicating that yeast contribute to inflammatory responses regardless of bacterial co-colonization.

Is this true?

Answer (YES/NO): NO